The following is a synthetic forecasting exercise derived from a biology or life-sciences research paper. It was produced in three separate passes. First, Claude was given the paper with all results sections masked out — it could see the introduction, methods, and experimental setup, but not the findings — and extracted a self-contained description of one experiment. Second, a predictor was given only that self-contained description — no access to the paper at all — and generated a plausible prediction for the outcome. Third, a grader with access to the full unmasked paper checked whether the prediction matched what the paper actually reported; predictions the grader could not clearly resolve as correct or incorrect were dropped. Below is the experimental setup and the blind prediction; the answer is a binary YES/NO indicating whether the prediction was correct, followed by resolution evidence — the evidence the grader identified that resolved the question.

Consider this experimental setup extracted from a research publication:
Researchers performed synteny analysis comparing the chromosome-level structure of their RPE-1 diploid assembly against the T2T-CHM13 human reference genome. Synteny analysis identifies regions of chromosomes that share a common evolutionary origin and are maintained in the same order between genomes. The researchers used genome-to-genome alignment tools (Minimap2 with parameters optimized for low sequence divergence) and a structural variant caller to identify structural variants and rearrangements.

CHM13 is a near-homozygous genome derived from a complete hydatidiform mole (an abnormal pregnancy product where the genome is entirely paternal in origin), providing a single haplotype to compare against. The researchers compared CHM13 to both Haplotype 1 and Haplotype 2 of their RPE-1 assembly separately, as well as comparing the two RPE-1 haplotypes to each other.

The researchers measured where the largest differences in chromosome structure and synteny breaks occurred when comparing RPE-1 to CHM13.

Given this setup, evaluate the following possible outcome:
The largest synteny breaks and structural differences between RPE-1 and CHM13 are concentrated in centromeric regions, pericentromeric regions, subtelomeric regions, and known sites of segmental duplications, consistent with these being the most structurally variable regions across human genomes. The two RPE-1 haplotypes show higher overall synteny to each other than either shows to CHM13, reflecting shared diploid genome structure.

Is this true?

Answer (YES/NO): NO